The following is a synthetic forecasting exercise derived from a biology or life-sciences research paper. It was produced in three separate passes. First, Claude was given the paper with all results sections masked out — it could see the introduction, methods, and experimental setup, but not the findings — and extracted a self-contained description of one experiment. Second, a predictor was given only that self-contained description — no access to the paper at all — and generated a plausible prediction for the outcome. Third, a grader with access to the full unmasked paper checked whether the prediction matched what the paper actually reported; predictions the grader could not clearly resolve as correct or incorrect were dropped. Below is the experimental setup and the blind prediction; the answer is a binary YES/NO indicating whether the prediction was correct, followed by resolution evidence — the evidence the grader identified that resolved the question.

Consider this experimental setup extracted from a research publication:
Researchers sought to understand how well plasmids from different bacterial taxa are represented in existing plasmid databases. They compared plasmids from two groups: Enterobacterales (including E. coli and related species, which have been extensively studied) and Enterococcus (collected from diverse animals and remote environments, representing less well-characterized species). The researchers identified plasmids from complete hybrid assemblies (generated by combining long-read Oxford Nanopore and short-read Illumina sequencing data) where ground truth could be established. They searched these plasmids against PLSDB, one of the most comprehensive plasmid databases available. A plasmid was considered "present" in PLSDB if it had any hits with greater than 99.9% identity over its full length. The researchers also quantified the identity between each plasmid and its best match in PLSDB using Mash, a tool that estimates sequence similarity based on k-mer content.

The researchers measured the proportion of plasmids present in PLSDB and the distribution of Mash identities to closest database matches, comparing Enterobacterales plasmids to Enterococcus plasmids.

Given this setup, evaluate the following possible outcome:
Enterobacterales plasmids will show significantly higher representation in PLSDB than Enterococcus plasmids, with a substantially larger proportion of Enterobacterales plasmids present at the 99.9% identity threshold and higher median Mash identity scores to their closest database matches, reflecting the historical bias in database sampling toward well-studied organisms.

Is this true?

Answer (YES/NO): YES